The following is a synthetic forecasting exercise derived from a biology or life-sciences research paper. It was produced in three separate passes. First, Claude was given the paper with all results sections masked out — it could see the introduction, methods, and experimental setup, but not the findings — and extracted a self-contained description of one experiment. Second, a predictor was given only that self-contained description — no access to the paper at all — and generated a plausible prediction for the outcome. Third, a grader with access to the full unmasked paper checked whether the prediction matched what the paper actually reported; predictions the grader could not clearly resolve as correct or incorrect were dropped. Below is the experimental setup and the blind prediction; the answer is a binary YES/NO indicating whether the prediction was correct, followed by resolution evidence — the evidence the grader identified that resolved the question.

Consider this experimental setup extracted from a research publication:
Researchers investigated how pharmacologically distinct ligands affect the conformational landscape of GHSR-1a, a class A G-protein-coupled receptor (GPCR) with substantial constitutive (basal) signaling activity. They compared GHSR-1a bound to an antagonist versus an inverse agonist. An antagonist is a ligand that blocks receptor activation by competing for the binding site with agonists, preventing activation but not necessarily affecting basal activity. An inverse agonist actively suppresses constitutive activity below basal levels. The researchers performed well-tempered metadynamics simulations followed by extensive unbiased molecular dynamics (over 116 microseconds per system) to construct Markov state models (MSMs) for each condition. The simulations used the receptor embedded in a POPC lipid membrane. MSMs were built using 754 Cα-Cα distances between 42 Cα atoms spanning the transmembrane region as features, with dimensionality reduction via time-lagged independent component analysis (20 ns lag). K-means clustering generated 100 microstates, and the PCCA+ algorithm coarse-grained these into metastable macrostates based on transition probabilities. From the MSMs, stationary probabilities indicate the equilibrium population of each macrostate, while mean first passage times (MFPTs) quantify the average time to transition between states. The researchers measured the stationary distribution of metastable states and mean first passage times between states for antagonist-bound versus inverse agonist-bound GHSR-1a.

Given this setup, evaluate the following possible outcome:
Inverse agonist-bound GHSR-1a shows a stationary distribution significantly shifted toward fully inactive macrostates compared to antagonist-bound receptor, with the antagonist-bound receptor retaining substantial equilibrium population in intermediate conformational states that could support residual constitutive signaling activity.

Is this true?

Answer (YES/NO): YES